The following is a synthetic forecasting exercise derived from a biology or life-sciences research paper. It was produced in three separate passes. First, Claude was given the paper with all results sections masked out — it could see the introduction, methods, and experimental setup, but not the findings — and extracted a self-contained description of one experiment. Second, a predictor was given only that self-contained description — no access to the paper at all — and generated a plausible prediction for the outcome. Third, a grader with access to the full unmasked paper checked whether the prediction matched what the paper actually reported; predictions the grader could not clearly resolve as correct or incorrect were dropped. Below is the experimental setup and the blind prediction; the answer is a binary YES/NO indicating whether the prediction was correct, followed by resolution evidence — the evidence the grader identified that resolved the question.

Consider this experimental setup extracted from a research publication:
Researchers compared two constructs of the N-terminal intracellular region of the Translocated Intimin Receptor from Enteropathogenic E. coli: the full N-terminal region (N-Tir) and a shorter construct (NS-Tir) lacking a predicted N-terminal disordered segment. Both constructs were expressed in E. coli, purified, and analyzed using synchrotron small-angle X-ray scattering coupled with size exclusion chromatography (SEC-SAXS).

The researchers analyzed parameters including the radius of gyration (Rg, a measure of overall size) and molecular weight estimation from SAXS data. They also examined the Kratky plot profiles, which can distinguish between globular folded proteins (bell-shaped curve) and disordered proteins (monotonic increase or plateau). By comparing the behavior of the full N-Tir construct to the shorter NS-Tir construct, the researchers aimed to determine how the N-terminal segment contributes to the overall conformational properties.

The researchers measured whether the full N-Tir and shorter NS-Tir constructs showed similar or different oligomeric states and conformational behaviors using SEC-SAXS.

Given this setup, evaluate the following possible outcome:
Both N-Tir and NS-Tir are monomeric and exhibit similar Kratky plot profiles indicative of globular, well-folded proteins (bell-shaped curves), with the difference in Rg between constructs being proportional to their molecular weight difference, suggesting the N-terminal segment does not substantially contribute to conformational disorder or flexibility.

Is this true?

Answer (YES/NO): NO